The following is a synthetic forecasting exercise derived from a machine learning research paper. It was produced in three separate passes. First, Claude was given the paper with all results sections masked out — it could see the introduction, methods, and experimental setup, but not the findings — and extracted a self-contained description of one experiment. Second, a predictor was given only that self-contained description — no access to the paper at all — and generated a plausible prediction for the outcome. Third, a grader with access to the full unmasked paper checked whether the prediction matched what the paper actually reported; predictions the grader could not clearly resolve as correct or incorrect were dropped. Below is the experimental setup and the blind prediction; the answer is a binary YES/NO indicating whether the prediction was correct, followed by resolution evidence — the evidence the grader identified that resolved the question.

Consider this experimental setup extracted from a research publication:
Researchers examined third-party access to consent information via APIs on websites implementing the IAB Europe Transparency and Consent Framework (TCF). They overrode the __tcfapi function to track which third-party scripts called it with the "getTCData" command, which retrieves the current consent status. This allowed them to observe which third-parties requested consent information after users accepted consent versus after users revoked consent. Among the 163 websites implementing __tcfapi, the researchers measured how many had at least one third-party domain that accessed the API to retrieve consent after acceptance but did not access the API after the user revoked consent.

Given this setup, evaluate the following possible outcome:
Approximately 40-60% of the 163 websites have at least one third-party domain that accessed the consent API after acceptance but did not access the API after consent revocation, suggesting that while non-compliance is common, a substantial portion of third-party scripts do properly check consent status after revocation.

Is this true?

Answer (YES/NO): NO